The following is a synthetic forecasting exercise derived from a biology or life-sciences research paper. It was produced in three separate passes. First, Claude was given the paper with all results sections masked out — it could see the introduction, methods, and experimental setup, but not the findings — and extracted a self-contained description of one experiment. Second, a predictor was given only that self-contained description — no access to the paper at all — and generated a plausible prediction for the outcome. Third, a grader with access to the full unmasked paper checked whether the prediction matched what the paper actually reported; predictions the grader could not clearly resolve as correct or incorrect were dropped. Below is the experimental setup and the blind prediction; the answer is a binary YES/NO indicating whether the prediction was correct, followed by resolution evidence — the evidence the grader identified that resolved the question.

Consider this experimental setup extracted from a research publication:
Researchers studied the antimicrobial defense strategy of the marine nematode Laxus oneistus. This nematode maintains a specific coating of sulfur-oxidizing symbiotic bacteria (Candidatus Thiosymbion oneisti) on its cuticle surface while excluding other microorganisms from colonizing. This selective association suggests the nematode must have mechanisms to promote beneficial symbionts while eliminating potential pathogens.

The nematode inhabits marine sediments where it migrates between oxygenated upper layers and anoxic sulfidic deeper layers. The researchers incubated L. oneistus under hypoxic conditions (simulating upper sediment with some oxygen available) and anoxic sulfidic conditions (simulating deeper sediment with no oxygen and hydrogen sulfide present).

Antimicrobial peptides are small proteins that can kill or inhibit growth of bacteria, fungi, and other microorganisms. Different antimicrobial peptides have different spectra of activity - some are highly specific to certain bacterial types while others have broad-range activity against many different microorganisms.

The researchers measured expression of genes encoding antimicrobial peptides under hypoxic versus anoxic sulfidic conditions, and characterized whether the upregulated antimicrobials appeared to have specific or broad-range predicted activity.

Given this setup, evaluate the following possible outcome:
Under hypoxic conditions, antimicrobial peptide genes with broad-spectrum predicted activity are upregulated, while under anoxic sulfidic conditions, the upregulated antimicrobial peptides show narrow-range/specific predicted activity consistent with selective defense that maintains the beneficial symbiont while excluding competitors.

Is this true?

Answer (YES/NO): NO